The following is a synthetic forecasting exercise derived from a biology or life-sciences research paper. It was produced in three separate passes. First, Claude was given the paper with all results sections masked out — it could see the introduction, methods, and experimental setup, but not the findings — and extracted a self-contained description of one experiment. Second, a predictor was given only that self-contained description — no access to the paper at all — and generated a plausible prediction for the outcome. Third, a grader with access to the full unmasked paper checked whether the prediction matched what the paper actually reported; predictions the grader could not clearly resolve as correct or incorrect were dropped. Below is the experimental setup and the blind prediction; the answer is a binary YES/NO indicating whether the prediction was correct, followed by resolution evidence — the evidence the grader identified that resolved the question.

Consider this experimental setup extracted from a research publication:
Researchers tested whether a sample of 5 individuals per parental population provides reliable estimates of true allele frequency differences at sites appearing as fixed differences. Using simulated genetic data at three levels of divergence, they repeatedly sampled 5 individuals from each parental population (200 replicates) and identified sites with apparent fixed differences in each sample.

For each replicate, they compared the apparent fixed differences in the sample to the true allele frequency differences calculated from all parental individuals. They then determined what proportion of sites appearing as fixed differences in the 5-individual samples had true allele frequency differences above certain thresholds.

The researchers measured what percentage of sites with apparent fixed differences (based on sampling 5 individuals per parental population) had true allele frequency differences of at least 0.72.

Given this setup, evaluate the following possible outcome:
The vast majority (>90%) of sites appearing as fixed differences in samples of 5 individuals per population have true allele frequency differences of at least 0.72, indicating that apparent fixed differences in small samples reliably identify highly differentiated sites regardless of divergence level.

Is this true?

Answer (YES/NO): YES